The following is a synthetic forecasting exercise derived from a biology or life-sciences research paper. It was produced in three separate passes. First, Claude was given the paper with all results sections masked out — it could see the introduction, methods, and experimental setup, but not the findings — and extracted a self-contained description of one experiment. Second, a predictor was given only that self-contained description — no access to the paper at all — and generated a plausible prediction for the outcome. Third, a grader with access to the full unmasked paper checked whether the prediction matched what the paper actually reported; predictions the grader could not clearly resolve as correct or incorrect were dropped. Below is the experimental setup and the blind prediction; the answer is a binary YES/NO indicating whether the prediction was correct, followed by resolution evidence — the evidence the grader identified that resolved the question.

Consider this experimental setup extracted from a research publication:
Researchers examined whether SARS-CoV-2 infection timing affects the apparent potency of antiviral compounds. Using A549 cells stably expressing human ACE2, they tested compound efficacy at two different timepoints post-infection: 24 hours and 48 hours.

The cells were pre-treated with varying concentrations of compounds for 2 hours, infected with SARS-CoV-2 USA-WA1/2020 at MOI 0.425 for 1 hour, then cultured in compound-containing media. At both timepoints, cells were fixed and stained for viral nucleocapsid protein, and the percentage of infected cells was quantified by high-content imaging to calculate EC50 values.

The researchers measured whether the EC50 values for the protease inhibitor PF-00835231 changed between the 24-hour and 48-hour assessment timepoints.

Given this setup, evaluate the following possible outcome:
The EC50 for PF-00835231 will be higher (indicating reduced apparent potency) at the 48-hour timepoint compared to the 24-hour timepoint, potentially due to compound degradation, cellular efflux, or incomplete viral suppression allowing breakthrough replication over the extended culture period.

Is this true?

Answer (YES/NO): NO